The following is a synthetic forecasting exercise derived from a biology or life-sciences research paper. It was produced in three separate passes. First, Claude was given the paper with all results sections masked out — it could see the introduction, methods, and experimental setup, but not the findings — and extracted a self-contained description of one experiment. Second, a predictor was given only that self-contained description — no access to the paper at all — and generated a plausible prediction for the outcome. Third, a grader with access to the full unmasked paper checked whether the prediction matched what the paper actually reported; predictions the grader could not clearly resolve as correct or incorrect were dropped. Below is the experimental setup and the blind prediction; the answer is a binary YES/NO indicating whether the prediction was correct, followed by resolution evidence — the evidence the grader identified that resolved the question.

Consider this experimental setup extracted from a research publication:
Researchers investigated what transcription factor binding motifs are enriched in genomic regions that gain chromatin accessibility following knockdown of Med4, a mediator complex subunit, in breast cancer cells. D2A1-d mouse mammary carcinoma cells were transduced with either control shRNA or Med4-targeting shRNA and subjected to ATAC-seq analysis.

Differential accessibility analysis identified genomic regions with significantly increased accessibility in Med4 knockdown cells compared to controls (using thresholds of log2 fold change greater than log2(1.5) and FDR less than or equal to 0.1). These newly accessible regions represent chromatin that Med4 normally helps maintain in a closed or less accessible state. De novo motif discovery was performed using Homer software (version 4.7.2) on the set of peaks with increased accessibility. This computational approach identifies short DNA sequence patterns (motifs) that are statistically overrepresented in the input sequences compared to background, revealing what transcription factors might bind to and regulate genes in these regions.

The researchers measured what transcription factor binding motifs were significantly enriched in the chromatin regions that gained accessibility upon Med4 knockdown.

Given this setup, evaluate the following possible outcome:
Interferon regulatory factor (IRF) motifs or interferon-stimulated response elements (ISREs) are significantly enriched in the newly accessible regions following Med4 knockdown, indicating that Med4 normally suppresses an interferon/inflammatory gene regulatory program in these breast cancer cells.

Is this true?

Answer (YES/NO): NO